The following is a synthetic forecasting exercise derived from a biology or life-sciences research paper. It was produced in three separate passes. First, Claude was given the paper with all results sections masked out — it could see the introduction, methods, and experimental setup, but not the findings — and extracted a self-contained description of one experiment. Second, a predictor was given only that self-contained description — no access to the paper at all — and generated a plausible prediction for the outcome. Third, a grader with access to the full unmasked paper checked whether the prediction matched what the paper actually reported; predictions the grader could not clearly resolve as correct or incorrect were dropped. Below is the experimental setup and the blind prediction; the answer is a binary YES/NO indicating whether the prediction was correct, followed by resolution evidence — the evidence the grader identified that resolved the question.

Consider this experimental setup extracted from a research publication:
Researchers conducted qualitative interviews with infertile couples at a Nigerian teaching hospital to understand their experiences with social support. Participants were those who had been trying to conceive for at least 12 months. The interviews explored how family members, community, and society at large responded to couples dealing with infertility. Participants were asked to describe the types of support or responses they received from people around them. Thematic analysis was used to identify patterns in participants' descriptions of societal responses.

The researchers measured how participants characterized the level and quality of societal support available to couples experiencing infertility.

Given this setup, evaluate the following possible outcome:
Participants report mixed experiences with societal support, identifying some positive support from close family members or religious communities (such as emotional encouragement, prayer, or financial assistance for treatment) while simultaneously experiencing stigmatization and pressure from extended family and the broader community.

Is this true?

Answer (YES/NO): NO